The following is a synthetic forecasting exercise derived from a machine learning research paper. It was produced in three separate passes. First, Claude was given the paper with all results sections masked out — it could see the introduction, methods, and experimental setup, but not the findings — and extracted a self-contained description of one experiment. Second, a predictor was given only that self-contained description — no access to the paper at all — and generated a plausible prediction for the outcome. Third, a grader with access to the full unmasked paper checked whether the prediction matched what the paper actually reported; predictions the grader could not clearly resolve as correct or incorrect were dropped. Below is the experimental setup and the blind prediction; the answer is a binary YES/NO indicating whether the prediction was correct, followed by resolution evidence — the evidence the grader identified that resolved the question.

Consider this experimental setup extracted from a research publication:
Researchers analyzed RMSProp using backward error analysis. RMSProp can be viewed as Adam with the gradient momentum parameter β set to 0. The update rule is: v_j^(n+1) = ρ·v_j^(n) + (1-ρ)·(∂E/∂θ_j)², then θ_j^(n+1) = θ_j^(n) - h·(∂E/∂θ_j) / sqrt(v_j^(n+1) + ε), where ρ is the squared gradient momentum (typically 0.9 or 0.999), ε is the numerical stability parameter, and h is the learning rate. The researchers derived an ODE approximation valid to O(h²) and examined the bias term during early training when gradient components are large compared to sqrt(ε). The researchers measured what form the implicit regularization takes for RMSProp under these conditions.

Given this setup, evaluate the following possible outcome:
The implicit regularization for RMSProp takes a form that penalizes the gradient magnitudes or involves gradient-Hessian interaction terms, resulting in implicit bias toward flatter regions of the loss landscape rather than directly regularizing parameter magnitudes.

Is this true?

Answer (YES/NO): NO